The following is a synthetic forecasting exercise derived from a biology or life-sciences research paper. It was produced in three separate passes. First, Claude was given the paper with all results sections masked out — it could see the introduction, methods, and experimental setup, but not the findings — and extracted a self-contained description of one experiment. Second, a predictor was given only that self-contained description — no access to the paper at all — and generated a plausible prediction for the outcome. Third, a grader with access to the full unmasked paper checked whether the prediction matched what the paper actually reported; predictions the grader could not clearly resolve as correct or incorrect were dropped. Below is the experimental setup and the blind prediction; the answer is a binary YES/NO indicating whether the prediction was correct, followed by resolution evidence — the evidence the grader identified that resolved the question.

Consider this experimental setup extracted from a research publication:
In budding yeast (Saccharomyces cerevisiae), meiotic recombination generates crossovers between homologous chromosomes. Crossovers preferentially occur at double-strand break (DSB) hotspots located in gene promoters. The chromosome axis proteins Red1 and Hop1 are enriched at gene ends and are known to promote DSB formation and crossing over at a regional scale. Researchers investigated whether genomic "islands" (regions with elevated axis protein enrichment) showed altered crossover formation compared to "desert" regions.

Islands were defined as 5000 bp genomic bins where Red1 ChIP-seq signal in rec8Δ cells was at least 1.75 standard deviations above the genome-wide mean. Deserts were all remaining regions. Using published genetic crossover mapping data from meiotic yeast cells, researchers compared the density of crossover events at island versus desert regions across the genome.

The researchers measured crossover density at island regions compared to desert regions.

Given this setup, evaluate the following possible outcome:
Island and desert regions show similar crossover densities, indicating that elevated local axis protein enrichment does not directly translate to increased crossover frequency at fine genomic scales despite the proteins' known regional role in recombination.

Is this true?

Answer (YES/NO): NO